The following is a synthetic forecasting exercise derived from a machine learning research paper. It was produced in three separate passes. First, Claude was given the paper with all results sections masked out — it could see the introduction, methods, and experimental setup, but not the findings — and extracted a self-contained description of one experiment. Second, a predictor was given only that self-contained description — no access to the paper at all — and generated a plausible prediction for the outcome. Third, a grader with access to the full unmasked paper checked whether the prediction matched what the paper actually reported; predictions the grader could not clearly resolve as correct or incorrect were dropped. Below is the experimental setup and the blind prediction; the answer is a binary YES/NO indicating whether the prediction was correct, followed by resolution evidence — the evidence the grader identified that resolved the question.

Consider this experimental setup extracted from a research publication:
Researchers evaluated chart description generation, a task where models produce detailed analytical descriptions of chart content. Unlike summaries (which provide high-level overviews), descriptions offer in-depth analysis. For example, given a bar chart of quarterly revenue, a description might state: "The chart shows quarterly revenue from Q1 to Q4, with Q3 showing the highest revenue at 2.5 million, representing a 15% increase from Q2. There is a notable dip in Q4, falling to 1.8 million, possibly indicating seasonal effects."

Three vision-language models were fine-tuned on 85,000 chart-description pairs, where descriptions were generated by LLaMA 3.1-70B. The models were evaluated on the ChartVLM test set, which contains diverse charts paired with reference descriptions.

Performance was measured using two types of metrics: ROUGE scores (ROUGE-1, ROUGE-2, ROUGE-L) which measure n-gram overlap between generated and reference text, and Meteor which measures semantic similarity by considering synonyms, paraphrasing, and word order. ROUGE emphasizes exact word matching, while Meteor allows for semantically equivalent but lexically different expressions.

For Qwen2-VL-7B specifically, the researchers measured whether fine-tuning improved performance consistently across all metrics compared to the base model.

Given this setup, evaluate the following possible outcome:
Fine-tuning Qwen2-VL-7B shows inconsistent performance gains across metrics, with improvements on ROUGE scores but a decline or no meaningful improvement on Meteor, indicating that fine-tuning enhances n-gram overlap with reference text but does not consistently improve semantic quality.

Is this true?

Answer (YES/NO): NO